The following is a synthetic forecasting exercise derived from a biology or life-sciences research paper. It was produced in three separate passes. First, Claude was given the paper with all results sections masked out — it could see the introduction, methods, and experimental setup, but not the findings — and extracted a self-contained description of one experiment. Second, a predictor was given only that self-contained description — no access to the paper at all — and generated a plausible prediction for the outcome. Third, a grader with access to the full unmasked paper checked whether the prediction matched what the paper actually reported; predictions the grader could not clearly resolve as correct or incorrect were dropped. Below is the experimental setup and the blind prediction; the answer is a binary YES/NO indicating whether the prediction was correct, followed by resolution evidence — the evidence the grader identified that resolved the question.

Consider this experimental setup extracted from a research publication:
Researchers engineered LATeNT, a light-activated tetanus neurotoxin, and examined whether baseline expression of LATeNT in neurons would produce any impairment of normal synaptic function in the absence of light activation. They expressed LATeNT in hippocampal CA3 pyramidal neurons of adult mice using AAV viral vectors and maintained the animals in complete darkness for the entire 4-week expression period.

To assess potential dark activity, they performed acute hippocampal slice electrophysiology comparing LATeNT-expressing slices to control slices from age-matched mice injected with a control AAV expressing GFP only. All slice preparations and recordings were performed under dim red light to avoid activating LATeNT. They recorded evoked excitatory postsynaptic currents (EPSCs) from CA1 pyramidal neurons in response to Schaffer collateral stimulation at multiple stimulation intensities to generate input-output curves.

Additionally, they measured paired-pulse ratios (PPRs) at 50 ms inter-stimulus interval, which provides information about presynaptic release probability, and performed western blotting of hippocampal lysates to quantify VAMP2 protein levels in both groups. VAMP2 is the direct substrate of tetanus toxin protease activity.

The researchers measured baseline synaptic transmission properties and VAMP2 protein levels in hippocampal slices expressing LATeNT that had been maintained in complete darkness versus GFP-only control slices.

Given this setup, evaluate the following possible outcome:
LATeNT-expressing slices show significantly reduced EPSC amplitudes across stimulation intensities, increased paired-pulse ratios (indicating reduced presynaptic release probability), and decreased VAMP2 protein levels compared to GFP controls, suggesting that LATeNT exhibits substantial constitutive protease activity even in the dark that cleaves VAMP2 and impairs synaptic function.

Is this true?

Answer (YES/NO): NO